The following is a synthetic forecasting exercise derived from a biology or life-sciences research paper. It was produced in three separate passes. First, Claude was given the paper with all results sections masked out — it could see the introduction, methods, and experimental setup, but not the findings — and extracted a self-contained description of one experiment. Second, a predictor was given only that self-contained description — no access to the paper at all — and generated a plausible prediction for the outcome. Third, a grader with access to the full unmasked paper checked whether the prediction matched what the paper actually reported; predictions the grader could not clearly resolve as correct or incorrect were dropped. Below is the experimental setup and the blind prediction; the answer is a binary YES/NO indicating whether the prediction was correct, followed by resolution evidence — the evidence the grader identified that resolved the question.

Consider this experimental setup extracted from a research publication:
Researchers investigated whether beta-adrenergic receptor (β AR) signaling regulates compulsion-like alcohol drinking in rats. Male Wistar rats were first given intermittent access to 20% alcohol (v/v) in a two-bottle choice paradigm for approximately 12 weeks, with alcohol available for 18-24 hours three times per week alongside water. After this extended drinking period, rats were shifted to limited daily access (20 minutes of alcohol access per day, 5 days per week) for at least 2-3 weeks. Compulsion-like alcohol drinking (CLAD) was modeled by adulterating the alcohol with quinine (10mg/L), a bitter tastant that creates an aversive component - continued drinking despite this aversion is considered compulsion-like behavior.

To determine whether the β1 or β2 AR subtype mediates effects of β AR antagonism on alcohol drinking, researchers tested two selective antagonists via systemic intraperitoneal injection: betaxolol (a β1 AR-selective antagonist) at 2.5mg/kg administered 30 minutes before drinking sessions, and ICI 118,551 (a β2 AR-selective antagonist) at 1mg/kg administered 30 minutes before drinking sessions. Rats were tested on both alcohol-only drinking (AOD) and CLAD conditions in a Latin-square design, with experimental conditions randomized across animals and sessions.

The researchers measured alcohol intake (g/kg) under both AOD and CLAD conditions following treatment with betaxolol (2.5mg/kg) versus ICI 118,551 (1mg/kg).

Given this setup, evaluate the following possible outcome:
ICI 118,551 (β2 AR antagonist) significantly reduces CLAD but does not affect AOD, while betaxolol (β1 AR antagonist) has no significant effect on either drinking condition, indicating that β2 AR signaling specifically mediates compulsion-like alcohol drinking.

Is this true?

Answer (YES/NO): NO